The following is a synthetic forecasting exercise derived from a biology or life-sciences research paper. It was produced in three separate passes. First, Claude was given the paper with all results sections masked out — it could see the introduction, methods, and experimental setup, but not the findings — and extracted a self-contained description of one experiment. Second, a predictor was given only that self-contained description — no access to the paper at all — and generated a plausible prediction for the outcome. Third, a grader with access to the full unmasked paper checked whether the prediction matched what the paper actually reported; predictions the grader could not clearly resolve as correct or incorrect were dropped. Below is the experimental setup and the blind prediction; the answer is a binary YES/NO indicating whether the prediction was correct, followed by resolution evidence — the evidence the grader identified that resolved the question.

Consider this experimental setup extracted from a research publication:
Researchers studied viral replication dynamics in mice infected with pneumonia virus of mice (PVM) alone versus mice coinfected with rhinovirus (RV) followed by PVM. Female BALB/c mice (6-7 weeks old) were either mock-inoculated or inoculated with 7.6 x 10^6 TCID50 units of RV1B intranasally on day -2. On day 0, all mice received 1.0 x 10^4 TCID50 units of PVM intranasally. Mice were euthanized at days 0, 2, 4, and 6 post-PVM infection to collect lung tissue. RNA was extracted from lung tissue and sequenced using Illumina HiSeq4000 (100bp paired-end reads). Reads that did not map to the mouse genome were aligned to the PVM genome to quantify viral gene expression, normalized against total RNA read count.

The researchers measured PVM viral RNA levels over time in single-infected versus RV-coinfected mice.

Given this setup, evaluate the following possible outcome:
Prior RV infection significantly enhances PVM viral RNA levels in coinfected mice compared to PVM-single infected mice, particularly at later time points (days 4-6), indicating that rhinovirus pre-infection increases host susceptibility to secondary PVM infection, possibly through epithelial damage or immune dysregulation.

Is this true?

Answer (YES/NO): NO